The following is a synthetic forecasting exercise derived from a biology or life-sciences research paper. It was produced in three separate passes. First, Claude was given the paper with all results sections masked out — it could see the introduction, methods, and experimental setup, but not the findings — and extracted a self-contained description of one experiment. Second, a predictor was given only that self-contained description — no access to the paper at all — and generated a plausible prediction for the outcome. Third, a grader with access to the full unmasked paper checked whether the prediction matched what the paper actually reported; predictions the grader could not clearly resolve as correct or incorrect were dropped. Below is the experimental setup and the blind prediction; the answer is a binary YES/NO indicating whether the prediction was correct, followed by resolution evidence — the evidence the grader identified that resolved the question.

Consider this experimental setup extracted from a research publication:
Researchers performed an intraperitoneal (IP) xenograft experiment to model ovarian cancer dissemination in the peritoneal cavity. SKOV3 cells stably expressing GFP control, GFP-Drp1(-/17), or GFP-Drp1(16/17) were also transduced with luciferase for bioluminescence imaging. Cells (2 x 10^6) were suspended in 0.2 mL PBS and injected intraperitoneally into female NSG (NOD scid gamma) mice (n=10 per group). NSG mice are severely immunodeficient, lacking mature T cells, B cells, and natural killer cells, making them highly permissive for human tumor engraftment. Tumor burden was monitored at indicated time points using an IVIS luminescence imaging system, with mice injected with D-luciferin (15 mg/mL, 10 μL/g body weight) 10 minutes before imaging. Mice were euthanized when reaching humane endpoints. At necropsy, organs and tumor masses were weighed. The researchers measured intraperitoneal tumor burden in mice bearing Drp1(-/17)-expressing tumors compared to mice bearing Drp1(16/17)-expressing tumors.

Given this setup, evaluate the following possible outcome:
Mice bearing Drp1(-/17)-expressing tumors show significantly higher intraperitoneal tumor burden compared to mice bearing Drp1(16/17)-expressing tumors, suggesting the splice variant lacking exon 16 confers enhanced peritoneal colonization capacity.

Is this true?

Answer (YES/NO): YES